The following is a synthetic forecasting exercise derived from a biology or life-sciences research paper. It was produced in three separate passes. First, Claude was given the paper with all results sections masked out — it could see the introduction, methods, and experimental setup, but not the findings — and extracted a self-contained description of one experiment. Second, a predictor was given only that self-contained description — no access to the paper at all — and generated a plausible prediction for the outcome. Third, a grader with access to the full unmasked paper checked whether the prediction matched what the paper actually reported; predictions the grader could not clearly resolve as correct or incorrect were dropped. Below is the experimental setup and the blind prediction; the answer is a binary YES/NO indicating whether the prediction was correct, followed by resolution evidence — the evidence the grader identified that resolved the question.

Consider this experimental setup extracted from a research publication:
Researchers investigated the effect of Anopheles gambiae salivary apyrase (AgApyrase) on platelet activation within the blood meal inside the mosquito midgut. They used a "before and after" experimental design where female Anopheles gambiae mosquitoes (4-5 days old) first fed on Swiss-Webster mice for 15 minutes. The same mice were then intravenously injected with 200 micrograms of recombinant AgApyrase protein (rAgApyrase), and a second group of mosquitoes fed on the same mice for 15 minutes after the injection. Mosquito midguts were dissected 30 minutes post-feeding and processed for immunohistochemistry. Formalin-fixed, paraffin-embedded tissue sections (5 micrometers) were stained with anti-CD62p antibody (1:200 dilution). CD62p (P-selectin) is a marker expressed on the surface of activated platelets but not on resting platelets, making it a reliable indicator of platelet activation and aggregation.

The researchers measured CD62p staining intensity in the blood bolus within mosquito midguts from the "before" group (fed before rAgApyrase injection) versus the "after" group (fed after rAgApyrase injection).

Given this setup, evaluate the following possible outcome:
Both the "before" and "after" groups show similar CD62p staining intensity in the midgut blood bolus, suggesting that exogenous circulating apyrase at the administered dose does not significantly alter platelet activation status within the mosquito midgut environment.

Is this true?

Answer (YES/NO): NO